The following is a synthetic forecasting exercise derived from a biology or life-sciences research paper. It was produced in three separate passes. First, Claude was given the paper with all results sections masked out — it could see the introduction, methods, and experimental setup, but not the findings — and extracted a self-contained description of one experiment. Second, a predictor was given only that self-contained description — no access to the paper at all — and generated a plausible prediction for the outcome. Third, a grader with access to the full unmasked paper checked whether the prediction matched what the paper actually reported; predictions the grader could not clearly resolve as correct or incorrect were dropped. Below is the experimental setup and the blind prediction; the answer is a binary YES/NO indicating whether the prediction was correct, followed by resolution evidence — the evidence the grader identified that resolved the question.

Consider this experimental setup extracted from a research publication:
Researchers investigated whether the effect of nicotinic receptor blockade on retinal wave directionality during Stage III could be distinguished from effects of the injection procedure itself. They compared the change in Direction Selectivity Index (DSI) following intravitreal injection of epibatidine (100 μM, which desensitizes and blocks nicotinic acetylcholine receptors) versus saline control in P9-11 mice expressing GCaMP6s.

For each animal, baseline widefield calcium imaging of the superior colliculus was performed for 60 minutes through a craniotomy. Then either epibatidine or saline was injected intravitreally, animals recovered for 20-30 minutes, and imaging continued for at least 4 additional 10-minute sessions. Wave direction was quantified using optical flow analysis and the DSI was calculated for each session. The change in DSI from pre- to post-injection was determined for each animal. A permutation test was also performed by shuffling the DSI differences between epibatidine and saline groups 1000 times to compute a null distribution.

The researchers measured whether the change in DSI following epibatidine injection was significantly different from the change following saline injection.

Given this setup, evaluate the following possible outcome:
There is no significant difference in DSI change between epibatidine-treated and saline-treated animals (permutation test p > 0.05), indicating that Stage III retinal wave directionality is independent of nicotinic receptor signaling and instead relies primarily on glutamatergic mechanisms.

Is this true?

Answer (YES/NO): NO